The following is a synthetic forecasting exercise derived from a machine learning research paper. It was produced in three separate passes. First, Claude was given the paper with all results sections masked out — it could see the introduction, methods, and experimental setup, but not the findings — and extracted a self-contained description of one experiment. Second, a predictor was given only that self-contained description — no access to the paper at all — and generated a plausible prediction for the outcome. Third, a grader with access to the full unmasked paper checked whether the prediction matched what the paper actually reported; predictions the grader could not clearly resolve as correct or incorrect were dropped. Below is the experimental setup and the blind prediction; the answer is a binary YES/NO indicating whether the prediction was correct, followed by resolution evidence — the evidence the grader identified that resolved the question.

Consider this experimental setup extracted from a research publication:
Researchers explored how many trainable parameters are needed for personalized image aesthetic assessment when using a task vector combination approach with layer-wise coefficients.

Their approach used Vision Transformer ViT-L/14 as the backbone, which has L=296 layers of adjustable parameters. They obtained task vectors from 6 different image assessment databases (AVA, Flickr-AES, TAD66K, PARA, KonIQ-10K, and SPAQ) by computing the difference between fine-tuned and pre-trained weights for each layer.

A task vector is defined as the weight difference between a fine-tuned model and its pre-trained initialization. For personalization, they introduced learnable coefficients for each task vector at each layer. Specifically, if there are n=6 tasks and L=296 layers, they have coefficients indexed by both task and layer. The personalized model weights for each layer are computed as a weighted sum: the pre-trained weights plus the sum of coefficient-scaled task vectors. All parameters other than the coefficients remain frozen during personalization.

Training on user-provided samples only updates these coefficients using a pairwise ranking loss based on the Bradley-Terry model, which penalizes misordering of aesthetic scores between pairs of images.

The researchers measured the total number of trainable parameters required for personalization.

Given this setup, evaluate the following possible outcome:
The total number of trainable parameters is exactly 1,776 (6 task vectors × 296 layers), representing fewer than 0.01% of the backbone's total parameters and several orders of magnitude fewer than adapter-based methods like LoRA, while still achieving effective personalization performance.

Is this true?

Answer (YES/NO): NO